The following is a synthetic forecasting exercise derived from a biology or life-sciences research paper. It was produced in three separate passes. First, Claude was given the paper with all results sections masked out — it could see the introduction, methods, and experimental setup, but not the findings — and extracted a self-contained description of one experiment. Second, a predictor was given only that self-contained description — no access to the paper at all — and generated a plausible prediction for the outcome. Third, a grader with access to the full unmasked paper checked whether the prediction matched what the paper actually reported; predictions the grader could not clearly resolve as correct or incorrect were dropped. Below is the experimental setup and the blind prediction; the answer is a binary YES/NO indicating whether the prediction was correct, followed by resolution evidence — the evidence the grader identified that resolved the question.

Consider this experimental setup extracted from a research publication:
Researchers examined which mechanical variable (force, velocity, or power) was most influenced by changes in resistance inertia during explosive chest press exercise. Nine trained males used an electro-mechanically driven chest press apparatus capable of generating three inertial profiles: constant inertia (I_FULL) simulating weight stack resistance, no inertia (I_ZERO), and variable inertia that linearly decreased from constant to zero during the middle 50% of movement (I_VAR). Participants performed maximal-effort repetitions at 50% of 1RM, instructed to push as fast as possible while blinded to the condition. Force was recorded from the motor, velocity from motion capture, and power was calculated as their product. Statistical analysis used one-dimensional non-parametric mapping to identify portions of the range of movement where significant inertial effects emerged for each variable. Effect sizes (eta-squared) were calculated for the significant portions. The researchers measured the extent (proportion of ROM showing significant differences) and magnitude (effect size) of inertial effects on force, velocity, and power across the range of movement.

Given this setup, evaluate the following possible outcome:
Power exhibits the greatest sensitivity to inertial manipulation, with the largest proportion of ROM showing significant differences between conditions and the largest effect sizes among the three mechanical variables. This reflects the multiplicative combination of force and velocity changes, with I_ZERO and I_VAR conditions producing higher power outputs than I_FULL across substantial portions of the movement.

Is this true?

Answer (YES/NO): NO